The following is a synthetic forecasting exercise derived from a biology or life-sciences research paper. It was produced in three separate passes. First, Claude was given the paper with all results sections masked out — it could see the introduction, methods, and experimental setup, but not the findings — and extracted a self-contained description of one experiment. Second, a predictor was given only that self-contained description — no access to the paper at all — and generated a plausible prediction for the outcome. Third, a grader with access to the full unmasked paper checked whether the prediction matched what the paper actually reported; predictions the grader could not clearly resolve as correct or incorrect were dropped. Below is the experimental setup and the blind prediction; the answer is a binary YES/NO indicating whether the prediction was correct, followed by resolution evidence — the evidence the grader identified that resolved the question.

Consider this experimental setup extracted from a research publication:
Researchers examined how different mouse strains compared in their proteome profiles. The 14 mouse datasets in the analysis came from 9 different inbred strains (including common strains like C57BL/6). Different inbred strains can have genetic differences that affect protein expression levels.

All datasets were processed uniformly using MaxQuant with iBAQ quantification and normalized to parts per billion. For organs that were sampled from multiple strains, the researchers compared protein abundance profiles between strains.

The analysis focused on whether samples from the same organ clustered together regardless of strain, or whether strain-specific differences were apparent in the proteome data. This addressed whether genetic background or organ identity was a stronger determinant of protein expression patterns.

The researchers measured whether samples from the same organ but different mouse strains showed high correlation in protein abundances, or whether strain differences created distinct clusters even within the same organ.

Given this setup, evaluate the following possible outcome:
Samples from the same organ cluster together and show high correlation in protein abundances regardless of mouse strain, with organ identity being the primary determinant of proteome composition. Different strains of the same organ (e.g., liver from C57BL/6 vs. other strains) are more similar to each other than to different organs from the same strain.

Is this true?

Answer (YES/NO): NO